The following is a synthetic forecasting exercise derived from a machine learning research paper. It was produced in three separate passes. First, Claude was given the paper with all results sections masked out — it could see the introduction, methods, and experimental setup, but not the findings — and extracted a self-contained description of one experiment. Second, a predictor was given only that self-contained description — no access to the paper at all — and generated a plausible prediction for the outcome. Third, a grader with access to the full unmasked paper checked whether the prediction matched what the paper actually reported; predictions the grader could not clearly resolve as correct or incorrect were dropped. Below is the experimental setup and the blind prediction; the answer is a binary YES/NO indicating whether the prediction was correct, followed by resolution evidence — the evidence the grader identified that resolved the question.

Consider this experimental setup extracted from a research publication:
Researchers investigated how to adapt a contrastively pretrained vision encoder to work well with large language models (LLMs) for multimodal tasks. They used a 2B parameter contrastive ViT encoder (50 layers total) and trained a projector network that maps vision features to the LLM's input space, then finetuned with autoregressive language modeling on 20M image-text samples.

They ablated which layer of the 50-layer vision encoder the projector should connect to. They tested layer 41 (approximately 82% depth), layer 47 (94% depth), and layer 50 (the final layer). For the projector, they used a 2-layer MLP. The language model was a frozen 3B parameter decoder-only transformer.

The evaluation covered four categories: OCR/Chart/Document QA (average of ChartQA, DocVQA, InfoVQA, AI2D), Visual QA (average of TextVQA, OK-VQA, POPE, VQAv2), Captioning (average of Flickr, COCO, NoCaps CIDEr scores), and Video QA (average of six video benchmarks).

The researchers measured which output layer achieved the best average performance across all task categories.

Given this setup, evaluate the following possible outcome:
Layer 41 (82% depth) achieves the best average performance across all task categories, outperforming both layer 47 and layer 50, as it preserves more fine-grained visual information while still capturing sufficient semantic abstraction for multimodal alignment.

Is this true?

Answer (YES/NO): NO